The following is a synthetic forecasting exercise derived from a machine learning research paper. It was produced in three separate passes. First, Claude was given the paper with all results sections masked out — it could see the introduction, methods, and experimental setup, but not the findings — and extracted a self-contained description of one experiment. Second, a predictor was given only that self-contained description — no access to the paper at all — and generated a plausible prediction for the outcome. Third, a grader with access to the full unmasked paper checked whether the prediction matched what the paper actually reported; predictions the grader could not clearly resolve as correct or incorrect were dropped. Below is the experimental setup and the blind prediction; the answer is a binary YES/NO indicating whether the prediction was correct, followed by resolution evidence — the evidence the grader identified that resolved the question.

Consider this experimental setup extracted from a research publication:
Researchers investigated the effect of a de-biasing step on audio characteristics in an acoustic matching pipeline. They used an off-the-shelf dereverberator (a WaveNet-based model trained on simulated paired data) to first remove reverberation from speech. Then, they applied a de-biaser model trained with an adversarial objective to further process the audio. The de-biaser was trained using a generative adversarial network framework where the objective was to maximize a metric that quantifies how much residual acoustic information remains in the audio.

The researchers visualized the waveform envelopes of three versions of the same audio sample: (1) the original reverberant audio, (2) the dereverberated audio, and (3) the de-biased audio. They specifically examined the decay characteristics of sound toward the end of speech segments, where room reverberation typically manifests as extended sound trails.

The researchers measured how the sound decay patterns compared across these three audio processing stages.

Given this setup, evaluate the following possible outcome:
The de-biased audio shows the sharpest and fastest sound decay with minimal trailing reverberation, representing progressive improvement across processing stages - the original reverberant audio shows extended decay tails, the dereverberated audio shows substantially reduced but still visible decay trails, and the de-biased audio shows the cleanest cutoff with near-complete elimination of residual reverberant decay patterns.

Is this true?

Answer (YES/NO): YES